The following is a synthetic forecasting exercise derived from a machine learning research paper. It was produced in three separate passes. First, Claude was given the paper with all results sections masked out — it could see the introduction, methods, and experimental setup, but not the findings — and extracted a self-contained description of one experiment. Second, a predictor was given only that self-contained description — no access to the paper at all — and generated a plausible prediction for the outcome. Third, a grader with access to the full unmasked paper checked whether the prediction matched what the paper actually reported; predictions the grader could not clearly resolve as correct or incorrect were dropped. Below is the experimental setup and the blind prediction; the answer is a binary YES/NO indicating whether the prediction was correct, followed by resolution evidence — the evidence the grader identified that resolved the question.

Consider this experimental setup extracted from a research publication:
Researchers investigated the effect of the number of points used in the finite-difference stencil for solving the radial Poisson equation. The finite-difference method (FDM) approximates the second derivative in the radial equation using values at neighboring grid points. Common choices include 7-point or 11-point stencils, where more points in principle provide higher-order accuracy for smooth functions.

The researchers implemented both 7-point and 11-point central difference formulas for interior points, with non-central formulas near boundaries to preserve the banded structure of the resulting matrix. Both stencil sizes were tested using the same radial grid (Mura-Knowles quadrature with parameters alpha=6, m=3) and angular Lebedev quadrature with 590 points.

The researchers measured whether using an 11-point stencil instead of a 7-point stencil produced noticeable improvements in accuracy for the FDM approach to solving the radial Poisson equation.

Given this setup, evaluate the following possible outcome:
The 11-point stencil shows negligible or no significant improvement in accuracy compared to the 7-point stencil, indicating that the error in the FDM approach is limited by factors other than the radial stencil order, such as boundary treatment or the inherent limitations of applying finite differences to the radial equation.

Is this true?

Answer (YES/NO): YES